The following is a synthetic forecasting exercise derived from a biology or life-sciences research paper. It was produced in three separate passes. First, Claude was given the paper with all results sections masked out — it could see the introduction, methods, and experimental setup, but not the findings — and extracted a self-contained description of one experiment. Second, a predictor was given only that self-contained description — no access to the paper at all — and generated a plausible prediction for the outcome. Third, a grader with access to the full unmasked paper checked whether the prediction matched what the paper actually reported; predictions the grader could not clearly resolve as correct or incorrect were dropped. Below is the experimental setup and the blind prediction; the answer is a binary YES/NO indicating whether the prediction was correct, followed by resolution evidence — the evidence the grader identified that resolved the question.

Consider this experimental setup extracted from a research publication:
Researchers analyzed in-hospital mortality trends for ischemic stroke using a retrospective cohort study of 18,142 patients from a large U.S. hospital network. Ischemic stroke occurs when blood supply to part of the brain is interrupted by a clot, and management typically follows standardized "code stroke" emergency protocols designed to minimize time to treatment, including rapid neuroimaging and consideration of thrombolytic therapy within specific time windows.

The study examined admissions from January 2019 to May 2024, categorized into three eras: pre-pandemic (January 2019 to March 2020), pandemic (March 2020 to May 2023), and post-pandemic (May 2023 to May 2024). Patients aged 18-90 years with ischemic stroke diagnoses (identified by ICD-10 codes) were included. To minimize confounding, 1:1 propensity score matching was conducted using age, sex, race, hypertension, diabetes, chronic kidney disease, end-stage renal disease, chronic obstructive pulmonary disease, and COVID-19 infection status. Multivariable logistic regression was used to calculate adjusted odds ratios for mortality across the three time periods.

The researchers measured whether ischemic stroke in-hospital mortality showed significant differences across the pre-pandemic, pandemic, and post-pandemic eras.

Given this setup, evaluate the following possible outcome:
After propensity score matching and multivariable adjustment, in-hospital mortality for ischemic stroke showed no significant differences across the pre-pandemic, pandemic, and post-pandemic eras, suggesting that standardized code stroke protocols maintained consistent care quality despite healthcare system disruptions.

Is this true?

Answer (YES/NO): YES